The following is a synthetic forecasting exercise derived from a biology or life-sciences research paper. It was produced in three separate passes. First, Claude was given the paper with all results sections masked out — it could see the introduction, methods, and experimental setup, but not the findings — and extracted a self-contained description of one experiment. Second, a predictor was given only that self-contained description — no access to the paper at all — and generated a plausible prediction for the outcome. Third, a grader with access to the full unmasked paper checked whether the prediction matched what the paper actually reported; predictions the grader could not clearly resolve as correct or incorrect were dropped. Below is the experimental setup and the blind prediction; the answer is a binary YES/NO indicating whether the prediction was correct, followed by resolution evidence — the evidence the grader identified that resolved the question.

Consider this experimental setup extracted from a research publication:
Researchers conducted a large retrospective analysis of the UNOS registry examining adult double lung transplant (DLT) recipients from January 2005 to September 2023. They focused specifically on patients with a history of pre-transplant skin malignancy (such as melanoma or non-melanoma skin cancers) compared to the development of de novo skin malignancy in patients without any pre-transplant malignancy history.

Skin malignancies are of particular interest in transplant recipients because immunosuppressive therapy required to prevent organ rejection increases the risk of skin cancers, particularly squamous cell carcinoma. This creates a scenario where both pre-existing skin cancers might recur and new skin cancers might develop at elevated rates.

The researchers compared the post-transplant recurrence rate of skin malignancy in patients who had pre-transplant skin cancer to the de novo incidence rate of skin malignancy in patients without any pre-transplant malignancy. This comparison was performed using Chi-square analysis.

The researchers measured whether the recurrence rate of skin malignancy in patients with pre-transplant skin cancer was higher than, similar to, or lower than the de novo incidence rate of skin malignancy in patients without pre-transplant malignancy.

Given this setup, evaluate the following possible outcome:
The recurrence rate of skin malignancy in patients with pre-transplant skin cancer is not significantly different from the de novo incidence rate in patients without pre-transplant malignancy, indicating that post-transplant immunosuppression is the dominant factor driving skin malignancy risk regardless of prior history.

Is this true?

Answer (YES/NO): NO